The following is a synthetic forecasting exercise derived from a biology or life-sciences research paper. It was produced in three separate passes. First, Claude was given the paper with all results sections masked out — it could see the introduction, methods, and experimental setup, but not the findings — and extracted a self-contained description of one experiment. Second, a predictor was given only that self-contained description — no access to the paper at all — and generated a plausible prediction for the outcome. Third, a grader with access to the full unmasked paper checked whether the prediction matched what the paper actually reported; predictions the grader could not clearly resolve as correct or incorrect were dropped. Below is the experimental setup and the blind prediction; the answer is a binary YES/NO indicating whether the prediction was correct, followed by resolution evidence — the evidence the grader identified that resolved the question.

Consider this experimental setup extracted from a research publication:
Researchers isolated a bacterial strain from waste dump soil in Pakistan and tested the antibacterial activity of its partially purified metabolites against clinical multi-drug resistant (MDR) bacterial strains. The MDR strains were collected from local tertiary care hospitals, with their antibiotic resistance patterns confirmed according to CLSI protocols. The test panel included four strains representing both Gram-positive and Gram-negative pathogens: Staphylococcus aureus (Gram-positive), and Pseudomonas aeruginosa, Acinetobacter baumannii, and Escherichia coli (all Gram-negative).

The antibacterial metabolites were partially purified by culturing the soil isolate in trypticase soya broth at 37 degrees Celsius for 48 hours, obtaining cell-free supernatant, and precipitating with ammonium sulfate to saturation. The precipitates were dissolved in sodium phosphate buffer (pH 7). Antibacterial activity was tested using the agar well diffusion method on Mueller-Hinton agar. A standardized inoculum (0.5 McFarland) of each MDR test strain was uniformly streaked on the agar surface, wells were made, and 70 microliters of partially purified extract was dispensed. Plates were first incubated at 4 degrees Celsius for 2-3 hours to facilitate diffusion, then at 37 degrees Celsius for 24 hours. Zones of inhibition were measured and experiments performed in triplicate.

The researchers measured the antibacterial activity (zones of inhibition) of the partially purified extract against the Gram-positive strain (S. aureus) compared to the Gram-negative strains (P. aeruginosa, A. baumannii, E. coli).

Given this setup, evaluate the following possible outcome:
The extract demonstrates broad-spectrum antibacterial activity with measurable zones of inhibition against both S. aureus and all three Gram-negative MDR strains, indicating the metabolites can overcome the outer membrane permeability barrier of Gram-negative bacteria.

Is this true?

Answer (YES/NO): YES